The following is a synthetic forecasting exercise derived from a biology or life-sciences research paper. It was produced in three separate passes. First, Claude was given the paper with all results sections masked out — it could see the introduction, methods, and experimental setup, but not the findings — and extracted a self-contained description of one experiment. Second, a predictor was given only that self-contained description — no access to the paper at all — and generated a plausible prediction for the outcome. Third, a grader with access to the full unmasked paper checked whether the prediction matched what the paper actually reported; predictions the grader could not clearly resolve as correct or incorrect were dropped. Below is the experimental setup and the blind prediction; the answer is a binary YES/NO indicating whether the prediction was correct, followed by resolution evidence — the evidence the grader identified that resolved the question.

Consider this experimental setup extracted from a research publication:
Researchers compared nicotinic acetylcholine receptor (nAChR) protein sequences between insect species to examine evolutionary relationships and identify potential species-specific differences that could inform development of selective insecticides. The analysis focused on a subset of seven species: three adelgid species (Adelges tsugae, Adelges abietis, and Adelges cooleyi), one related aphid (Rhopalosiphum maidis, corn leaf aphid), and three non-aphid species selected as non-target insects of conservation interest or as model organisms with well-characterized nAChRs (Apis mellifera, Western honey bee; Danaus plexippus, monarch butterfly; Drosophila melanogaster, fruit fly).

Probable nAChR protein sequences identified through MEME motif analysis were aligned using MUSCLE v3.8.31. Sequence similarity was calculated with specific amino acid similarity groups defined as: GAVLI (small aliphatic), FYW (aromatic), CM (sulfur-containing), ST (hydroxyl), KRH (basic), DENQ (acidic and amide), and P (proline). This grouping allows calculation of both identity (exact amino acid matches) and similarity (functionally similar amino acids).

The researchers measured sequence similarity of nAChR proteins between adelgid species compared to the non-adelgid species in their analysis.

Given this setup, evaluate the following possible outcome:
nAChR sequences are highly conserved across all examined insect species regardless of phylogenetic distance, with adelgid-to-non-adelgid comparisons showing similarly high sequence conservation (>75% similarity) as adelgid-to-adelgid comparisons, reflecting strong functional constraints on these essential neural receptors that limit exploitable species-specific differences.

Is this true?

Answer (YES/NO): NO